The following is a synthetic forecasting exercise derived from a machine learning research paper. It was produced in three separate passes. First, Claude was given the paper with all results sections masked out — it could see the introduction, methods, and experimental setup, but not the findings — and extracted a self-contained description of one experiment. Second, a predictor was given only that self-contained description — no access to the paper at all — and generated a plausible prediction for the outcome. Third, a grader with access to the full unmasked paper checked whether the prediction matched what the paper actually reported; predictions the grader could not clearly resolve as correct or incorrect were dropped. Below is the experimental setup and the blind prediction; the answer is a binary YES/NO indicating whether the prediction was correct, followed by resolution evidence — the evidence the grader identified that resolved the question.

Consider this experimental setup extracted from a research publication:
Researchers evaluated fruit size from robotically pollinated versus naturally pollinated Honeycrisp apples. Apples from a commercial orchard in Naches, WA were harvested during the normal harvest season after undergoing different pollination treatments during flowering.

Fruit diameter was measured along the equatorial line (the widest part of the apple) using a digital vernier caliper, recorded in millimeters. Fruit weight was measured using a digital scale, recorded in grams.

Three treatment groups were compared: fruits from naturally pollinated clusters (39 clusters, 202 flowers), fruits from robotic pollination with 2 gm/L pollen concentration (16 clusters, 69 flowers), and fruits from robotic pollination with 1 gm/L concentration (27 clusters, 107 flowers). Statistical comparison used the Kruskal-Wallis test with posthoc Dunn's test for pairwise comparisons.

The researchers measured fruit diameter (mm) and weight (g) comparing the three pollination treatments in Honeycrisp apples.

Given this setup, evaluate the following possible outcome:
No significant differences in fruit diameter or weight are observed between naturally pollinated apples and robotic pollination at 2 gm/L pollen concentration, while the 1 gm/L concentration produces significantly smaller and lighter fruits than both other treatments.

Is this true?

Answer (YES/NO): NO